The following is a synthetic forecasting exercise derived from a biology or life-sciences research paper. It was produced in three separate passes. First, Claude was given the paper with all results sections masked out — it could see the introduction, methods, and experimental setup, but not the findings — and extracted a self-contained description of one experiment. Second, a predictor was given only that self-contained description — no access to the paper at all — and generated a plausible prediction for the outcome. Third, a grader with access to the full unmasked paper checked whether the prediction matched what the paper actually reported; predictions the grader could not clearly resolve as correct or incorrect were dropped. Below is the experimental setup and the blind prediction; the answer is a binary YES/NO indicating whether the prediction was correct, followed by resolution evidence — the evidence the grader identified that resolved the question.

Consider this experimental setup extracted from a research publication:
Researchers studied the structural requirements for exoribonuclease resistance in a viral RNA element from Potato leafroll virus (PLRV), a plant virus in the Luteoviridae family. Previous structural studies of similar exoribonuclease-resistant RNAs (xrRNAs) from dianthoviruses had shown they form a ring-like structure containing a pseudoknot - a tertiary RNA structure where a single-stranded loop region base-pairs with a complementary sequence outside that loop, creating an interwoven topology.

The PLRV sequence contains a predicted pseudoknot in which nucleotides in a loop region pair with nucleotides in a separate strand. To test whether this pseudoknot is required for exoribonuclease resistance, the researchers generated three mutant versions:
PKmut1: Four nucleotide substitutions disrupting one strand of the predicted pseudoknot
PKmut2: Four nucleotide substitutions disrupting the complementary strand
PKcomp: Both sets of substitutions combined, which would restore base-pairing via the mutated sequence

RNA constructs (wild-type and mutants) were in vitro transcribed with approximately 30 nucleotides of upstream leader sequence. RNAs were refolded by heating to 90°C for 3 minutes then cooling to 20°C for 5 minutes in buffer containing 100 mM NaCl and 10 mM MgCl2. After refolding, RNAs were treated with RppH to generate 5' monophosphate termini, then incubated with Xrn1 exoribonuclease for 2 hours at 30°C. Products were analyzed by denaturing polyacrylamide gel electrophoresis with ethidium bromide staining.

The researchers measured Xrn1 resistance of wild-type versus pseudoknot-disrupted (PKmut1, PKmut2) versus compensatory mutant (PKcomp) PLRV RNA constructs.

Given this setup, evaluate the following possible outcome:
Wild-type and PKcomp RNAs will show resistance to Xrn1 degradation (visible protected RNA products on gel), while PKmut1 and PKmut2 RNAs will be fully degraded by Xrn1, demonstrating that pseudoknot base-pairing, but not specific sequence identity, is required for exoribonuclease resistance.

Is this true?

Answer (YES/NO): YES